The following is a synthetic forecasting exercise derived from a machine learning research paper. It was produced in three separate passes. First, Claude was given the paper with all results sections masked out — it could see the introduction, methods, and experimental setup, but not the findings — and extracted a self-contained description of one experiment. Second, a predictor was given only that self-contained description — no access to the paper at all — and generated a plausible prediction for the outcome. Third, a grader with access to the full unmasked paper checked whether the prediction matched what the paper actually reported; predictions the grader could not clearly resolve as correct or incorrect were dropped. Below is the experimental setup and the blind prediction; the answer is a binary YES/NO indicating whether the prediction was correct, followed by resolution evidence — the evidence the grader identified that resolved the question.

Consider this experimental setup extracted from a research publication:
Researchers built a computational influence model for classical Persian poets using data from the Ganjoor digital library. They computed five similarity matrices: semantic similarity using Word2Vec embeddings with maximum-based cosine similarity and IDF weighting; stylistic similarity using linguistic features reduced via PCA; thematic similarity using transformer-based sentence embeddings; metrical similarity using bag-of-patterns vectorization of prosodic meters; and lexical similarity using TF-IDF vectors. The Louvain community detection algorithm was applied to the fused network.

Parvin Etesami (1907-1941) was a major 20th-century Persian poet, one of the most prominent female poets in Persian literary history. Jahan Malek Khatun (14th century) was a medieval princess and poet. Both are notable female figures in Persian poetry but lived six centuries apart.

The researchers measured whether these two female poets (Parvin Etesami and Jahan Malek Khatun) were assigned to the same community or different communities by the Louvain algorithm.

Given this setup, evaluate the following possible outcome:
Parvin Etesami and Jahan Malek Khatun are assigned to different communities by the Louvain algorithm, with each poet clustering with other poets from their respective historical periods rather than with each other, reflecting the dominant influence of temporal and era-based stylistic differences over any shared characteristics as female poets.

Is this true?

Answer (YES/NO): NO